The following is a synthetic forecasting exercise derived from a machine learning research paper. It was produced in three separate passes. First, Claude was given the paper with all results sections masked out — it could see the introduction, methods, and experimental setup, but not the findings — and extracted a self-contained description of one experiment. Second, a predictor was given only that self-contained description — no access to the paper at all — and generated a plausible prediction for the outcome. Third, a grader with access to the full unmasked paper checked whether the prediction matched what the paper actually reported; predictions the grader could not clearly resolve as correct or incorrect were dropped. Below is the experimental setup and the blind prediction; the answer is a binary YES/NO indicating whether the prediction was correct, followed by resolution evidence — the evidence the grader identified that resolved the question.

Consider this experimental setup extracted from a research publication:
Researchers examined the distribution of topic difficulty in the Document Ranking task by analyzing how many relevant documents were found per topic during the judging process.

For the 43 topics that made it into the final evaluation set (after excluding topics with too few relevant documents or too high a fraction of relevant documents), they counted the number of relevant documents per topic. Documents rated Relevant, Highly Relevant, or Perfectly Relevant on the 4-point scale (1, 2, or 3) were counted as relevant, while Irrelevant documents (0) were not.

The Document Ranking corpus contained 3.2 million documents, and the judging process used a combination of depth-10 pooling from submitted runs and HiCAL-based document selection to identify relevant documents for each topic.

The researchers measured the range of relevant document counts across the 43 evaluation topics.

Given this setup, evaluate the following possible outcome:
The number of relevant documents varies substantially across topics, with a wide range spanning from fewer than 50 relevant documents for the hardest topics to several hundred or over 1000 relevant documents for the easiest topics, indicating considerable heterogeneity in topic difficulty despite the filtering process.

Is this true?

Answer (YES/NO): NO